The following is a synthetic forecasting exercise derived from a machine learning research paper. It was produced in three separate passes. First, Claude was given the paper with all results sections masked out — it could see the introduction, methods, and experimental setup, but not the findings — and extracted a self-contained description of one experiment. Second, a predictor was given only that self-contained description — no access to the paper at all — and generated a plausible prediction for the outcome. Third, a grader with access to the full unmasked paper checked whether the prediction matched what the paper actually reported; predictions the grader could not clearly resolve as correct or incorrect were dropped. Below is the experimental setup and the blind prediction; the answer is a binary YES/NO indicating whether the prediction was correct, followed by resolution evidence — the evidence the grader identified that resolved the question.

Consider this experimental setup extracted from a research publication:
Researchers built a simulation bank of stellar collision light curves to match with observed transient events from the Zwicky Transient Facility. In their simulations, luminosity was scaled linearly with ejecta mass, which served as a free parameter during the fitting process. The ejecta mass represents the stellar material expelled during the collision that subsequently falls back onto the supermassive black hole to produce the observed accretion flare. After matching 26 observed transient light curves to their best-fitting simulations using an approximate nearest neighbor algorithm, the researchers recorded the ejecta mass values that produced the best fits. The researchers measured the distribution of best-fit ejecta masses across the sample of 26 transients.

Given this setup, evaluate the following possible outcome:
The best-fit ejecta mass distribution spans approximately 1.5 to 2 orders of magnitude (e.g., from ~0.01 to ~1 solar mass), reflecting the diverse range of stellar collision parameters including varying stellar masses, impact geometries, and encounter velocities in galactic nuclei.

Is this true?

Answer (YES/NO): NO